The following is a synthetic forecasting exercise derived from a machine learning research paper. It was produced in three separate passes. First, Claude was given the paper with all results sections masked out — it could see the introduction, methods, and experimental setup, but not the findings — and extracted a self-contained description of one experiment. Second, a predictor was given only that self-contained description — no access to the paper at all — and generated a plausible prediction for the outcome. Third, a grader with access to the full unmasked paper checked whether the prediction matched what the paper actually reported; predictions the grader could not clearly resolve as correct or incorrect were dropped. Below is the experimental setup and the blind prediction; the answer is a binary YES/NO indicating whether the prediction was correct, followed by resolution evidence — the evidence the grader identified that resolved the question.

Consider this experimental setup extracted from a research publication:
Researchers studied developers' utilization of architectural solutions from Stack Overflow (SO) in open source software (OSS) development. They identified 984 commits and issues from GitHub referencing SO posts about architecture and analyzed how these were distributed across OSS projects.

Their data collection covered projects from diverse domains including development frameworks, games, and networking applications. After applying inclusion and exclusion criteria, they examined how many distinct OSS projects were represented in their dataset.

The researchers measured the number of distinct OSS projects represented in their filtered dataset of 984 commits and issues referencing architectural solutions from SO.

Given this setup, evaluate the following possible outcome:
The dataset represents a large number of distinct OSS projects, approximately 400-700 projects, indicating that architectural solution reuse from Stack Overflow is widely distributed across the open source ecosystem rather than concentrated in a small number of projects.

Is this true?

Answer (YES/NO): NO